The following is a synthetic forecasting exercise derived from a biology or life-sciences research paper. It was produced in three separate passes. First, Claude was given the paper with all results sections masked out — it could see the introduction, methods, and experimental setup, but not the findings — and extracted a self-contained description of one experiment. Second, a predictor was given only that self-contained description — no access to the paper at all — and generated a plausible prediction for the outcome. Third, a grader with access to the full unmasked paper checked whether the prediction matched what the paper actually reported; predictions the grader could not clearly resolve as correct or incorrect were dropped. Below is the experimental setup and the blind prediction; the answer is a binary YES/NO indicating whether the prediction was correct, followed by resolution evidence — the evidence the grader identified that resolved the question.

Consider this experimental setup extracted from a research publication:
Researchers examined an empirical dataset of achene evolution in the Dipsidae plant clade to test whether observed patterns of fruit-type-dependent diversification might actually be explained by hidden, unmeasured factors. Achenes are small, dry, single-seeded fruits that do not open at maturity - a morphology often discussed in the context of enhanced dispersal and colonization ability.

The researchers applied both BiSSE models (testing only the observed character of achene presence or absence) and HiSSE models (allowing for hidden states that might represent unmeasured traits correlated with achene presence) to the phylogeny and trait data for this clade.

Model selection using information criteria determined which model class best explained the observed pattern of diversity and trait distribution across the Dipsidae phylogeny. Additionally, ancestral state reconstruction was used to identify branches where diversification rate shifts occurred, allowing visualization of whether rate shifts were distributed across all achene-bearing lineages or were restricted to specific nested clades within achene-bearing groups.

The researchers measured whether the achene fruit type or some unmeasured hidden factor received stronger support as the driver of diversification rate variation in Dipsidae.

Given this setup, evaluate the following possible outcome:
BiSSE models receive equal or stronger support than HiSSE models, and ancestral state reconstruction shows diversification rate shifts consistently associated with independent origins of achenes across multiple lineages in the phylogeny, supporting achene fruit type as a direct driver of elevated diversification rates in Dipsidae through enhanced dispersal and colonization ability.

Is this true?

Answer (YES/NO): NO